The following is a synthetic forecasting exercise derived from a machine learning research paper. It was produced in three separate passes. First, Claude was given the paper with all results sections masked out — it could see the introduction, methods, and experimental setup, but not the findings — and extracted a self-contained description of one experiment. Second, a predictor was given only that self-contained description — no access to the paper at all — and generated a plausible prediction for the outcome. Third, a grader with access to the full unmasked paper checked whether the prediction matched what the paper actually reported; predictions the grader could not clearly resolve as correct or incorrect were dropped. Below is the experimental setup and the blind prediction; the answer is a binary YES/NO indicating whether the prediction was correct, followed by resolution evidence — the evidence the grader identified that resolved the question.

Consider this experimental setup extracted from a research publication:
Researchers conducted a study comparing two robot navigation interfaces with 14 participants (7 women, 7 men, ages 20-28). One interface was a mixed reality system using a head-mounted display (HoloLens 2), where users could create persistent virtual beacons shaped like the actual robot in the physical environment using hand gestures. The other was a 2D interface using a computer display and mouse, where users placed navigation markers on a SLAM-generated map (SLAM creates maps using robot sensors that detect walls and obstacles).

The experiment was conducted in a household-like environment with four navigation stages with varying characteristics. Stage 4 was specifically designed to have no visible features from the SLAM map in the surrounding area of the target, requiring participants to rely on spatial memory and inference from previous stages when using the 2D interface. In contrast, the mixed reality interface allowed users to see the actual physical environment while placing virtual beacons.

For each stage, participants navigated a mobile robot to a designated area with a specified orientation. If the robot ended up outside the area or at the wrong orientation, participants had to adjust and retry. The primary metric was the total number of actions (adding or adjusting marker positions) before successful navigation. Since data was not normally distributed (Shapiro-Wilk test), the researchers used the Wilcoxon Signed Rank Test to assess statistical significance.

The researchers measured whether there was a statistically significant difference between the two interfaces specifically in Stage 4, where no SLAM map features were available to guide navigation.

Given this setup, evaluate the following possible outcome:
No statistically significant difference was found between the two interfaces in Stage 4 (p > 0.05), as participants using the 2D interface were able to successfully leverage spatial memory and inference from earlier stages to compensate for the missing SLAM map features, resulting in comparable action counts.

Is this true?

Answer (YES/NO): YES